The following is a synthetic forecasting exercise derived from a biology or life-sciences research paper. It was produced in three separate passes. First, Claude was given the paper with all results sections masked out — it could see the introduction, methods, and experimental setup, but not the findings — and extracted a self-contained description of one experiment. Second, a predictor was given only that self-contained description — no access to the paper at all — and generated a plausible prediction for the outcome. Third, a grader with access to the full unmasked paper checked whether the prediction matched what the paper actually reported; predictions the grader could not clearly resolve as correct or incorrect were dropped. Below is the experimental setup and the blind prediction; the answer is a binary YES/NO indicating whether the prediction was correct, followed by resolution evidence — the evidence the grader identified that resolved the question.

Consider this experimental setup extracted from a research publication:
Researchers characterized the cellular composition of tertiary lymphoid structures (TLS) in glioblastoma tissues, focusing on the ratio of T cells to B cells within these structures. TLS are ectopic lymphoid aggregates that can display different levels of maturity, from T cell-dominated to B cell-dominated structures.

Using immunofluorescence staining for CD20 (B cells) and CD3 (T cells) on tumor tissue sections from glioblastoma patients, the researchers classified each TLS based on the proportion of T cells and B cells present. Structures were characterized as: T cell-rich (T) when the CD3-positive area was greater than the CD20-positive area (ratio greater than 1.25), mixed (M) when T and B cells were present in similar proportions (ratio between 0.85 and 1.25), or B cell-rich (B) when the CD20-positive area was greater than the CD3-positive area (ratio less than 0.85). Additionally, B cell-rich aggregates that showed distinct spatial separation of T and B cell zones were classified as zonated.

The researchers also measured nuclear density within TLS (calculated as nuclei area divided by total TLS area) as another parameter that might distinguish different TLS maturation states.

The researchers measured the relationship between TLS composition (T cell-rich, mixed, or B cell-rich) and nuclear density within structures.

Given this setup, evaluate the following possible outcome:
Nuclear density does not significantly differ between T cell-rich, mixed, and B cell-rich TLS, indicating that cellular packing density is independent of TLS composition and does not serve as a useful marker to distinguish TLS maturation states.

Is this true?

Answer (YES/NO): NO